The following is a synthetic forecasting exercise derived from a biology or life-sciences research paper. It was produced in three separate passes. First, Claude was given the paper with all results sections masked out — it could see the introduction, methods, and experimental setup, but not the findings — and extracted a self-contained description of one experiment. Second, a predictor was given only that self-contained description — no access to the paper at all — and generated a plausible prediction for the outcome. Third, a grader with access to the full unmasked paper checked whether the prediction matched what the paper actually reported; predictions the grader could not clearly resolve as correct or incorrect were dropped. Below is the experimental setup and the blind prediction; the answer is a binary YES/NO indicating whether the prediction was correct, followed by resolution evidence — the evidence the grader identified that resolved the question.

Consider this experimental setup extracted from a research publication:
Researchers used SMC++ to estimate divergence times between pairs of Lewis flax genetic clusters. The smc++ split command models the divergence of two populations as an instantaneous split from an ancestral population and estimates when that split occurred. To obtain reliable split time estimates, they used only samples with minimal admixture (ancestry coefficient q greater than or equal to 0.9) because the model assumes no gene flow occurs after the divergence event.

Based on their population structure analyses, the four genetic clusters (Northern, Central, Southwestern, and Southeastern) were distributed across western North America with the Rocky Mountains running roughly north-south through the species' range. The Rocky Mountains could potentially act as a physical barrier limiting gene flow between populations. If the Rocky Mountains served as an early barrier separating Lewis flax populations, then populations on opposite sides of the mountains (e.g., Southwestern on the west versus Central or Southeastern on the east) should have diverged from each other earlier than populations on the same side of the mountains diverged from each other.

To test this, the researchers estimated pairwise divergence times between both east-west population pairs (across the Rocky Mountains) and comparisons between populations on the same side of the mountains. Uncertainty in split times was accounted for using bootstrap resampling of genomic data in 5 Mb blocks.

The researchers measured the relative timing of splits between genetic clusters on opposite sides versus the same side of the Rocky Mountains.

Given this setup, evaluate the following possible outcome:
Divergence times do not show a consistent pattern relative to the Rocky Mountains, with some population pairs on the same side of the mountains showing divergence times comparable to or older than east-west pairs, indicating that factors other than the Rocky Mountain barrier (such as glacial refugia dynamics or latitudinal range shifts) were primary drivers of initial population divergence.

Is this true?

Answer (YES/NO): YES